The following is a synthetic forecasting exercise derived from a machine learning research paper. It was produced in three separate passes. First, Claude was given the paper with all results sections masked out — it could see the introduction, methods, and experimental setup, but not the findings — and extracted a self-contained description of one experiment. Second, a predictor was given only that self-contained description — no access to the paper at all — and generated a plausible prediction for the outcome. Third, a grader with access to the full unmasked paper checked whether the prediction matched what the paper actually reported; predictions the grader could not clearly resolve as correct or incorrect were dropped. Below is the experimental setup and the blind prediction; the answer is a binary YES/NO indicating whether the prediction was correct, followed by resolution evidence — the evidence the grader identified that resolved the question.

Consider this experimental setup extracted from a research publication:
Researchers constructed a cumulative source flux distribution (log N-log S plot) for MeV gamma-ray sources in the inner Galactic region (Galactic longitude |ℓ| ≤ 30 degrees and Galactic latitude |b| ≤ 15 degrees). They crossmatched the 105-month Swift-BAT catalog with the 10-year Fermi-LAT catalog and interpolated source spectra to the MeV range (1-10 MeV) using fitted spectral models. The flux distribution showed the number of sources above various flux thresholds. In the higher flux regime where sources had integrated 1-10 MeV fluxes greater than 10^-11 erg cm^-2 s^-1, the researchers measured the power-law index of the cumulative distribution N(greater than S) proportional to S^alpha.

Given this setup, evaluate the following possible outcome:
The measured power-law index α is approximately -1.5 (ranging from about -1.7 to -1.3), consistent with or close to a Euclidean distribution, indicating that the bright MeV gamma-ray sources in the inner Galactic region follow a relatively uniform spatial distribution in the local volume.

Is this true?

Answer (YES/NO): NO